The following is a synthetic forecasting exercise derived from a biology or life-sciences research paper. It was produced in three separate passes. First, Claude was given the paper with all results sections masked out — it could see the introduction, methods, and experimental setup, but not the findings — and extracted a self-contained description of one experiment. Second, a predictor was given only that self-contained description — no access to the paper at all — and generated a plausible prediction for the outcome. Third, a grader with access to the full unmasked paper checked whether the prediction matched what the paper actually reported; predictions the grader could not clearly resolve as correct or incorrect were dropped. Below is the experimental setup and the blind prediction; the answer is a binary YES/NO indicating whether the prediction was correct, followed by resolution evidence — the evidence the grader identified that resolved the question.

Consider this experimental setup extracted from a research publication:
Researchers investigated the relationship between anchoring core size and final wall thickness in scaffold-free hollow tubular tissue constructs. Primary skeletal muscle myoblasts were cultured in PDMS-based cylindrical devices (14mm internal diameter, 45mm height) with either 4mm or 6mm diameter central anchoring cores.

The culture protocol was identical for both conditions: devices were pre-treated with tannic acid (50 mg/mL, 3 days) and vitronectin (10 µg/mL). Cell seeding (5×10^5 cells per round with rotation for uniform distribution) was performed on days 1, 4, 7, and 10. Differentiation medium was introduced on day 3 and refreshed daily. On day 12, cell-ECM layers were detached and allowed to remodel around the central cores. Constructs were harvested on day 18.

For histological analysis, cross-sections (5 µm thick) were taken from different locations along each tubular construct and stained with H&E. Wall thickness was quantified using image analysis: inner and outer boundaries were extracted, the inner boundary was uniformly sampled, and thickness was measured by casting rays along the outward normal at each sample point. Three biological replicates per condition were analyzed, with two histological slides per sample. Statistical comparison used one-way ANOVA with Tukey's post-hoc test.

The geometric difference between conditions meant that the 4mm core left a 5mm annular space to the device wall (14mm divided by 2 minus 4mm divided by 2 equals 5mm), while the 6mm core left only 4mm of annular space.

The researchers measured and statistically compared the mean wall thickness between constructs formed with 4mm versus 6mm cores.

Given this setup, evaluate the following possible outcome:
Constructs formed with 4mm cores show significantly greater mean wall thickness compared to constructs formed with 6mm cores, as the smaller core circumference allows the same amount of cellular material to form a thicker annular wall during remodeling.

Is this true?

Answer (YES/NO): YES